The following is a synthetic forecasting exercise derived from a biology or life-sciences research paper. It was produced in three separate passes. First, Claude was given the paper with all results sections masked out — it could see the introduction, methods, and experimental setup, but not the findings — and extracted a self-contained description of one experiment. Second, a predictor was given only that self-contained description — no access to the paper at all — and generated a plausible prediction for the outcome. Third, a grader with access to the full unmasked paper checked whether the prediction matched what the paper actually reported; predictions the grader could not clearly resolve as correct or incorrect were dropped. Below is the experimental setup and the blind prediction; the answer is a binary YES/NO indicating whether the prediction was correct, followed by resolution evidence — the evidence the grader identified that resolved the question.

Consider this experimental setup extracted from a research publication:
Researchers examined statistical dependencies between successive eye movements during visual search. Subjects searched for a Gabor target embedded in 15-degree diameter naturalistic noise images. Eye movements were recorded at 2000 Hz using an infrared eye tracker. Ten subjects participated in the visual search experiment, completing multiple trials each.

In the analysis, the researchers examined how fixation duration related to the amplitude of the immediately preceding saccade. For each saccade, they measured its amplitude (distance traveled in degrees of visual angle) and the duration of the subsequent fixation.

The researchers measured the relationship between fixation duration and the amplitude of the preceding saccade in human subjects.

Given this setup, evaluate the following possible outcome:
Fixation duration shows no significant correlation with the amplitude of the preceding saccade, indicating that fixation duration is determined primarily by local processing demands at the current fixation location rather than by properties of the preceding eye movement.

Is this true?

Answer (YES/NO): NO